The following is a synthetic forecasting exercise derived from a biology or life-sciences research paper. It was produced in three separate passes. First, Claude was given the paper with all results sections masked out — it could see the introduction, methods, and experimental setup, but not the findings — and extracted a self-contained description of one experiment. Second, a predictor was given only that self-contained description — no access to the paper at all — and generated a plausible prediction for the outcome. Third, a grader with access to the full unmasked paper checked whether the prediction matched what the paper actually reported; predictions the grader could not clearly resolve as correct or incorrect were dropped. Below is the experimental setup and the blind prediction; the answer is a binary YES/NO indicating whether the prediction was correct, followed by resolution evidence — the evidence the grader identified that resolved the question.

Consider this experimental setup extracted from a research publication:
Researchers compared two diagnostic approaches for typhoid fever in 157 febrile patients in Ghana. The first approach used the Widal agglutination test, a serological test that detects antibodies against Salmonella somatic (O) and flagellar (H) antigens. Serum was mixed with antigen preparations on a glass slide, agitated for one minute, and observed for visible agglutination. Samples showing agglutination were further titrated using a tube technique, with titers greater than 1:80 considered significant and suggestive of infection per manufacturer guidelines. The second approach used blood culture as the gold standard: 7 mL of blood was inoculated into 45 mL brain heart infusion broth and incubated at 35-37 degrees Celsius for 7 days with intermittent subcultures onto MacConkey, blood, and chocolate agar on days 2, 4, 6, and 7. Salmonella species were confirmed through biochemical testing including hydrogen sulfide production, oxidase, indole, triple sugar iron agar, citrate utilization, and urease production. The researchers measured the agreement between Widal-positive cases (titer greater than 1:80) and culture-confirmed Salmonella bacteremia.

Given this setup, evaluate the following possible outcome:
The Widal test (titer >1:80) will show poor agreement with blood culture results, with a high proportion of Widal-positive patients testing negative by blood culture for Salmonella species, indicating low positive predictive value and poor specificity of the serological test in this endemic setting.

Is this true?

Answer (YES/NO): YES